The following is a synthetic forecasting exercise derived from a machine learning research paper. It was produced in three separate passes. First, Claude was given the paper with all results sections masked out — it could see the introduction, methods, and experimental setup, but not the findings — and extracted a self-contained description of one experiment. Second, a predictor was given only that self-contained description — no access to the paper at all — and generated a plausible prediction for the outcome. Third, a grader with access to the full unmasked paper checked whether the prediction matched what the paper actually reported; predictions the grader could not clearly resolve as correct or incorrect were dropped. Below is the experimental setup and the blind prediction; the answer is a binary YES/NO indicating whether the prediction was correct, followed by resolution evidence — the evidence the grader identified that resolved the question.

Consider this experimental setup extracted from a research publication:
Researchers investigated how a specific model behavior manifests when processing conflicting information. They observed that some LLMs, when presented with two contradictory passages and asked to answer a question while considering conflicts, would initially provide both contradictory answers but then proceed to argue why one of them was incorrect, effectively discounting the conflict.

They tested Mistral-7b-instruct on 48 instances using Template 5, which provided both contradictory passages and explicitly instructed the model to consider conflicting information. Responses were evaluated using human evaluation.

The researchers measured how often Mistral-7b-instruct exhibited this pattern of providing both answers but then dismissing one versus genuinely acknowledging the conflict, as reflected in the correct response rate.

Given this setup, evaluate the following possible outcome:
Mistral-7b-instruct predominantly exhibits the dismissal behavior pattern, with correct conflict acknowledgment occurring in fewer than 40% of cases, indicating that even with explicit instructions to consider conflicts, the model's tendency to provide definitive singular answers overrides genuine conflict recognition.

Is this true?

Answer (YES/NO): YES